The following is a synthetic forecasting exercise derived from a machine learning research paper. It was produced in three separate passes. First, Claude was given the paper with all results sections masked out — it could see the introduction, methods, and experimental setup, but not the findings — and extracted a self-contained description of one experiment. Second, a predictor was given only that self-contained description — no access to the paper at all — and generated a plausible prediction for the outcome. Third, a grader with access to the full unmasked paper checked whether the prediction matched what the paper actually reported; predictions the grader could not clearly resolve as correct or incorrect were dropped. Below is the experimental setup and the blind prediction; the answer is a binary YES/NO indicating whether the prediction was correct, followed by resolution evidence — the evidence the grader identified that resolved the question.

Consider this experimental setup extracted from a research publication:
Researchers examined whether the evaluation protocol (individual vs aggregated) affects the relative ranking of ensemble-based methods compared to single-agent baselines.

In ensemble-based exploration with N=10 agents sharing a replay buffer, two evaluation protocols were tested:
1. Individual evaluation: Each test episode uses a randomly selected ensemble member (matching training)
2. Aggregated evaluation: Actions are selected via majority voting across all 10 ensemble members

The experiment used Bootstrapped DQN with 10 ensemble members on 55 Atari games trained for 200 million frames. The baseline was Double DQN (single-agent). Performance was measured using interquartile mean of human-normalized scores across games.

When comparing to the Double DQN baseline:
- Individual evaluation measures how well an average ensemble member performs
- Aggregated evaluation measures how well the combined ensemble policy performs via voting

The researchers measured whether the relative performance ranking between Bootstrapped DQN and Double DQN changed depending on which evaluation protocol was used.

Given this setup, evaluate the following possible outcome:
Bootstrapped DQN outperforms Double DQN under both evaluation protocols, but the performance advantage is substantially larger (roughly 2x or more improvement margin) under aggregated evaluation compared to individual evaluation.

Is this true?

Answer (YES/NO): NO